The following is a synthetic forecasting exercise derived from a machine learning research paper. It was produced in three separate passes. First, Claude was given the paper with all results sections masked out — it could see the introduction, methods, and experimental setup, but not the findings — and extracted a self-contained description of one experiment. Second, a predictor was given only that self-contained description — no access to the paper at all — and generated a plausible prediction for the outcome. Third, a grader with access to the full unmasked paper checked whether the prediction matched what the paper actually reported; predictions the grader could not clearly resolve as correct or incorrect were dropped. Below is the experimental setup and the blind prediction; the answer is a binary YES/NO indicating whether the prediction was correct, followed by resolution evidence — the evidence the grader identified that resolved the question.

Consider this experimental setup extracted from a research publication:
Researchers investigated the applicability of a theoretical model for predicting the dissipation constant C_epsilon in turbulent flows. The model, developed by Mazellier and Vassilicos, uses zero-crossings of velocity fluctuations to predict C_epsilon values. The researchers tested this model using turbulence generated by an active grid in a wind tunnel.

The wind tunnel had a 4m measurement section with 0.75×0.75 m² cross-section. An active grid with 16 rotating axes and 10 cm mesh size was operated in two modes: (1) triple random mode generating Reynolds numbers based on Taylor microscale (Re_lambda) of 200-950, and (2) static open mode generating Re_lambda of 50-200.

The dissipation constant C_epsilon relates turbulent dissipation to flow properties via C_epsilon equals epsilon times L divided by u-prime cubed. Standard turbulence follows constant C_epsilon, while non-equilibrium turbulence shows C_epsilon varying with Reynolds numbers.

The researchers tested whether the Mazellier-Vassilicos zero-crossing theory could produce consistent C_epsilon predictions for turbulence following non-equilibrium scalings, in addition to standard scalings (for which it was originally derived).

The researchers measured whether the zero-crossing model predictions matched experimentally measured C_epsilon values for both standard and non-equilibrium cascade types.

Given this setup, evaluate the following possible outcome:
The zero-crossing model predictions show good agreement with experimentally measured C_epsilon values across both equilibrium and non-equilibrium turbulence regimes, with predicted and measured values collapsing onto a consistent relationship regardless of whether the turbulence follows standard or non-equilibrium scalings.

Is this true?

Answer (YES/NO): YES